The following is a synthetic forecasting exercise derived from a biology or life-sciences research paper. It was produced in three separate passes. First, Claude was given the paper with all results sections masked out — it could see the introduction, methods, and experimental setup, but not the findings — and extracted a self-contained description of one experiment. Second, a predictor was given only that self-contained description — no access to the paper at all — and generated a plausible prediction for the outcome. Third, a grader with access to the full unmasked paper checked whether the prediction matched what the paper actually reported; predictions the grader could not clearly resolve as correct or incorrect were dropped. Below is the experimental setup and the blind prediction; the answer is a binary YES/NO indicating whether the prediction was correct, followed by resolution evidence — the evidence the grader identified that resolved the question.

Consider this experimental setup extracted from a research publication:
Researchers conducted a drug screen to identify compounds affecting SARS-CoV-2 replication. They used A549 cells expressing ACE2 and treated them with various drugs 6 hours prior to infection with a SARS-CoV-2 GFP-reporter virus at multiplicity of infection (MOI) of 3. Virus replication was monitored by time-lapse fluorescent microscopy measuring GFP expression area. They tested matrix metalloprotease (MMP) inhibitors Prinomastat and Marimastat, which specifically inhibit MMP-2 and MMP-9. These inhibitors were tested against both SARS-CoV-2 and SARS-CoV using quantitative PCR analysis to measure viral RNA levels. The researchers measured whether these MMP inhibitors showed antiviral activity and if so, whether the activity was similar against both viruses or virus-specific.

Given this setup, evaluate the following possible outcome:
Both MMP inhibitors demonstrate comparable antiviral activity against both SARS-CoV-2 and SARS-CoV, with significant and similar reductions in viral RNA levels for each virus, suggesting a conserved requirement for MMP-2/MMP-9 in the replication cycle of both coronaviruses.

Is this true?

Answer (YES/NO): NO